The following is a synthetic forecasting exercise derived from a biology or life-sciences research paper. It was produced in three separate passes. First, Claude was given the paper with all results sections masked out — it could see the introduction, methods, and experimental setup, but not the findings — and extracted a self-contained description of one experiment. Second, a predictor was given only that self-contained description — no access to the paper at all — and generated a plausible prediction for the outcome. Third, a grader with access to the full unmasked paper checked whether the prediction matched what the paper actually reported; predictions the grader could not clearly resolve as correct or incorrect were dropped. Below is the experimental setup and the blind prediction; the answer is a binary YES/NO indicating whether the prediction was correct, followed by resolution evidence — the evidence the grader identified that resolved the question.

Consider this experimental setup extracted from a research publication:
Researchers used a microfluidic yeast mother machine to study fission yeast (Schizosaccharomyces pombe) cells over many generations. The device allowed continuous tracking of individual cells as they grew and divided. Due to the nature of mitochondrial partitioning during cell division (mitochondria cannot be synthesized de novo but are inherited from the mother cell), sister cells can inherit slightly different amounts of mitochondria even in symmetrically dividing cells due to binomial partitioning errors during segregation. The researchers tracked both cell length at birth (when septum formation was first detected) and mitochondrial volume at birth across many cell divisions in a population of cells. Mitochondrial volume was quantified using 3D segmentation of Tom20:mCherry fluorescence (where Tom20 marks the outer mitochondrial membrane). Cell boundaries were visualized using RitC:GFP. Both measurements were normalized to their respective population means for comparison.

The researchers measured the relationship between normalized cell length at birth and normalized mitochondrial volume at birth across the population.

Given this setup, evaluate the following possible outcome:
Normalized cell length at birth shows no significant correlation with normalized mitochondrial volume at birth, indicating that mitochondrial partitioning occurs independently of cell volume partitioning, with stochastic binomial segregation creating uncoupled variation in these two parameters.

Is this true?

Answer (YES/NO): NO